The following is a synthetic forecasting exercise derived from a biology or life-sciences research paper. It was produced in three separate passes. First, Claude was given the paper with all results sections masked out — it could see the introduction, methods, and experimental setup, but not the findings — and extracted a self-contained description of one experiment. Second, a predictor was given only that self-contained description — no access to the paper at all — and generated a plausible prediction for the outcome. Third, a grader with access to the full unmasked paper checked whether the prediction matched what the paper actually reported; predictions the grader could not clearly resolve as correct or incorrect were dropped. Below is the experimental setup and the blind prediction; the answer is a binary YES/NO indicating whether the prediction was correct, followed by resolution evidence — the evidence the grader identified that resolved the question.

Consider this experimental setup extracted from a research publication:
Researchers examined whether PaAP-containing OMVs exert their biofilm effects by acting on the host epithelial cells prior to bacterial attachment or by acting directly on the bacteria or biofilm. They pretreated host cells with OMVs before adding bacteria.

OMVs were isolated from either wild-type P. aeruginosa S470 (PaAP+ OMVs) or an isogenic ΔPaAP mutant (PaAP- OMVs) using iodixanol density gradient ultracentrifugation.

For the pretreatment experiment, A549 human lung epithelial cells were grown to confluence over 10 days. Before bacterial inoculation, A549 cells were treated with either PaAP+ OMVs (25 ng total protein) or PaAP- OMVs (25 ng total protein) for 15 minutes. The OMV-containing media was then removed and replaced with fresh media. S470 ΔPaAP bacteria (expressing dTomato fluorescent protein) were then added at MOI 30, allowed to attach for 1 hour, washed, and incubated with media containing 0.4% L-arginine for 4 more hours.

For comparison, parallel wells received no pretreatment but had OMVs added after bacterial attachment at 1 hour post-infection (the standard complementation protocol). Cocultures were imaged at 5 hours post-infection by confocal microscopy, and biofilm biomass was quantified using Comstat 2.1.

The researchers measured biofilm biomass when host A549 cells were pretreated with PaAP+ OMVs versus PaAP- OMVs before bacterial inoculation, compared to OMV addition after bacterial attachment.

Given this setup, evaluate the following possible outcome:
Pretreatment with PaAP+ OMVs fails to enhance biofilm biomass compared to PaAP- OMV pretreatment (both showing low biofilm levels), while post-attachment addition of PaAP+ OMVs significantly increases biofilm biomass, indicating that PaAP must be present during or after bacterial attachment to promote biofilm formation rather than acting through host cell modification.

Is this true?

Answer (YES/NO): NO